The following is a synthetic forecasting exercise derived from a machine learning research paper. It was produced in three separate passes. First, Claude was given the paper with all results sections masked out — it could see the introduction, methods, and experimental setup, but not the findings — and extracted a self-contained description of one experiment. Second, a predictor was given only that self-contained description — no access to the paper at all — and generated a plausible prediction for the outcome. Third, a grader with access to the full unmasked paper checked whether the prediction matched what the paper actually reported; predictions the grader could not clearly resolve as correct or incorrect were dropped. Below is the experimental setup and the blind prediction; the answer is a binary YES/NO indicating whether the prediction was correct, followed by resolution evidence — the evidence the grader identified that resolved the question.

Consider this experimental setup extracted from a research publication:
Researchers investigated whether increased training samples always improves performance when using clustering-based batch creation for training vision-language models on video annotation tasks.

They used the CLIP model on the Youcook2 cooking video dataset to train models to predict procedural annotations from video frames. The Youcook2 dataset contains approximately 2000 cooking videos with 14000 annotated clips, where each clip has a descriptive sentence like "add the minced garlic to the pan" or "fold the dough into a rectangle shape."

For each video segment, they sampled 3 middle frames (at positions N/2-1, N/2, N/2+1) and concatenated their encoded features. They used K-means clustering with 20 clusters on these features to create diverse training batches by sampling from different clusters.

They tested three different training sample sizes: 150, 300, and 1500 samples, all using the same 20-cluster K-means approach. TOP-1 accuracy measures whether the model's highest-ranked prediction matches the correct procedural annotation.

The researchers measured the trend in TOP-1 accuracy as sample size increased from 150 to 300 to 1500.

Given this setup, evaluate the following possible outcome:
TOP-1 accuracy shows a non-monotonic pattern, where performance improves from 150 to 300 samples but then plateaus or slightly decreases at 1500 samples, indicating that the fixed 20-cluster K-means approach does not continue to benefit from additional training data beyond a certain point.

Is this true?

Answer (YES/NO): NO